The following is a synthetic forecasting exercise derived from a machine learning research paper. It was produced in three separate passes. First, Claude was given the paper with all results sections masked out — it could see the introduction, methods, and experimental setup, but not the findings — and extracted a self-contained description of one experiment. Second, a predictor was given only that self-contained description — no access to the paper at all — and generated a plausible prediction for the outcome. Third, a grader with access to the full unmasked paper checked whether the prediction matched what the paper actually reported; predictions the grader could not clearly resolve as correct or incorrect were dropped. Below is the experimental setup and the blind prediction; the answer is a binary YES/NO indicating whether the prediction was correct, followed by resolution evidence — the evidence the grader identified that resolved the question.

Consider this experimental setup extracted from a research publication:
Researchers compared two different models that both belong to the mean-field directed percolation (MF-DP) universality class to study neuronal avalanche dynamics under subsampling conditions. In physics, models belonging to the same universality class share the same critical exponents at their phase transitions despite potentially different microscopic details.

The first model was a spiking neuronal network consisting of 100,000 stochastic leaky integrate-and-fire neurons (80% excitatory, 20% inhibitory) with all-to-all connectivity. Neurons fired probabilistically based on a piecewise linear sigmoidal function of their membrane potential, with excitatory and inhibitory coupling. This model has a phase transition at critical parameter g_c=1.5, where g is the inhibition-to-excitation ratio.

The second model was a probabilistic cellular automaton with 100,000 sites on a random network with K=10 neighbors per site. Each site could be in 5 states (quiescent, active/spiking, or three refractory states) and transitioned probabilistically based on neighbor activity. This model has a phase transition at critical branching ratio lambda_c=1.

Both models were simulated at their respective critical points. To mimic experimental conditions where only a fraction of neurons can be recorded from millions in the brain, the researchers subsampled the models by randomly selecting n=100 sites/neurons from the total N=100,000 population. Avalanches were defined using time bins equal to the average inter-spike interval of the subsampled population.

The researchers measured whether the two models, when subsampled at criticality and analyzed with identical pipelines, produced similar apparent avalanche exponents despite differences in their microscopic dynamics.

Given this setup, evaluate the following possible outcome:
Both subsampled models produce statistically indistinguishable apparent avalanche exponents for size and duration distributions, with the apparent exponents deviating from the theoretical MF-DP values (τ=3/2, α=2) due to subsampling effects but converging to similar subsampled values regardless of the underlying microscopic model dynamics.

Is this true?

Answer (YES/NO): YES